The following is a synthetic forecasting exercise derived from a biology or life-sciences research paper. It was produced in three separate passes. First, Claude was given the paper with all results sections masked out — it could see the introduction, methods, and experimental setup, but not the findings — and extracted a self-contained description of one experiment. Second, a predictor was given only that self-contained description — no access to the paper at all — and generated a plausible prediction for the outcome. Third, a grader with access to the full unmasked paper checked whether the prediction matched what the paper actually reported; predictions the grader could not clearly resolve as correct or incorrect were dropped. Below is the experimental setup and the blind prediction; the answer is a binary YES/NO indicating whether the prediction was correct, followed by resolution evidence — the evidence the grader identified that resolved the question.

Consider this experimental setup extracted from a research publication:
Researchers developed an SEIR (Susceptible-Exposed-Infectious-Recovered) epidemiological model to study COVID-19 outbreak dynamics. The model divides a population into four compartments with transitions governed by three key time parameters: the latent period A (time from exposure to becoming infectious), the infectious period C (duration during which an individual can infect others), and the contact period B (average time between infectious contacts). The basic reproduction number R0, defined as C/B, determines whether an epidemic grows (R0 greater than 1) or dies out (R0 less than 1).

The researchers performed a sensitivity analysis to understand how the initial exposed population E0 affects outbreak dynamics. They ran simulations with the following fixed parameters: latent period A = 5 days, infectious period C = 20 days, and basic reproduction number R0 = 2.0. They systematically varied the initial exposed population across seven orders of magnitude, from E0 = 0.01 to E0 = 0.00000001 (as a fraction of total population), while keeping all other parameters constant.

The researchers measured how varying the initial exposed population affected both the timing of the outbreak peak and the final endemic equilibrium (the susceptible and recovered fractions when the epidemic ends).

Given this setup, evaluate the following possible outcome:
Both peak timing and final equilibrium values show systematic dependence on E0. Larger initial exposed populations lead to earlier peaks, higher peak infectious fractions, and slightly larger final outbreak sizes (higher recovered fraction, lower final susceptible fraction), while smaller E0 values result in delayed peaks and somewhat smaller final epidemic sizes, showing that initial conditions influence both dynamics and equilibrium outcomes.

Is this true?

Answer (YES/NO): NO